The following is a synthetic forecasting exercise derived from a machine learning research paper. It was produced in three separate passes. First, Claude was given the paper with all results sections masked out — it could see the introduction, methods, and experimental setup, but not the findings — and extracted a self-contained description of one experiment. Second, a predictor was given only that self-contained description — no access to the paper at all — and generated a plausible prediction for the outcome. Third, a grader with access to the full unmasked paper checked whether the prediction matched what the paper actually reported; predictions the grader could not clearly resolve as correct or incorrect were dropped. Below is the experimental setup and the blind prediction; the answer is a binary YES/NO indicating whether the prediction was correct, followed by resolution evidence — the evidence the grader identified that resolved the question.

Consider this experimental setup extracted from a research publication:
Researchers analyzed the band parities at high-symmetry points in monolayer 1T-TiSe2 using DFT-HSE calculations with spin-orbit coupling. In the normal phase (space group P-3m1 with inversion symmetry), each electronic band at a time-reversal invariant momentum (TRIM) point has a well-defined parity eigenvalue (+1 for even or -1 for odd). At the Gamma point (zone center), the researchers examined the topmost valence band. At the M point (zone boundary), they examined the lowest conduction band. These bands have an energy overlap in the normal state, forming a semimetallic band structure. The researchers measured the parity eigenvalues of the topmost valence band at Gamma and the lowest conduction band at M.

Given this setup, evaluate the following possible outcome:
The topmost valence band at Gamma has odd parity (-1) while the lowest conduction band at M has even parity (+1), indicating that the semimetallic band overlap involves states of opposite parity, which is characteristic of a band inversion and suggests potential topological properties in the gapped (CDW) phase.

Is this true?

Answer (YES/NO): YES